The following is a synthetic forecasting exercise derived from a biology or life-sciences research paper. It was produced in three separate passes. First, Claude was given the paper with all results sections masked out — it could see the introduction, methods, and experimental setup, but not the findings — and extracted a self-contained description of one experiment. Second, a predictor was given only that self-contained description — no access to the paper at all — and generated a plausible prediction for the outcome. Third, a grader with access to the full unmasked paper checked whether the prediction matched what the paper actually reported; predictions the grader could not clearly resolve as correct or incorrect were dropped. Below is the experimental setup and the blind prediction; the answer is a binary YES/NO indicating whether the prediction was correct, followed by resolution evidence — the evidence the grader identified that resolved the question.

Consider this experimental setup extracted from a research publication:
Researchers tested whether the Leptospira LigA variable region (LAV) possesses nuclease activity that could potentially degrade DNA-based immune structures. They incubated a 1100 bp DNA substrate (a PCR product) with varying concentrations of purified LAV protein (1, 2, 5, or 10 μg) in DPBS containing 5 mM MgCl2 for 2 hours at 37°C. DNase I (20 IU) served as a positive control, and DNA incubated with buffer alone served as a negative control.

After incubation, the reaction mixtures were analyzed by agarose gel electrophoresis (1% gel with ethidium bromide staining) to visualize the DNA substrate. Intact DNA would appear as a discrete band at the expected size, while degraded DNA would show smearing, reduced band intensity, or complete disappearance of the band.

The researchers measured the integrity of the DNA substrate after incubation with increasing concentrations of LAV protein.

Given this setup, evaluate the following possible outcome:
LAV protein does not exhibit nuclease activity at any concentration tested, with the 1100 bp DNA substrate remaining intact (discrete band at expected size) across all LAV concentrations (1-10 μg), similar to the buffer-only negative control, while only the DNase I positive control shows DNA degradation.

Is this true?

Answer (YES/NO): NO